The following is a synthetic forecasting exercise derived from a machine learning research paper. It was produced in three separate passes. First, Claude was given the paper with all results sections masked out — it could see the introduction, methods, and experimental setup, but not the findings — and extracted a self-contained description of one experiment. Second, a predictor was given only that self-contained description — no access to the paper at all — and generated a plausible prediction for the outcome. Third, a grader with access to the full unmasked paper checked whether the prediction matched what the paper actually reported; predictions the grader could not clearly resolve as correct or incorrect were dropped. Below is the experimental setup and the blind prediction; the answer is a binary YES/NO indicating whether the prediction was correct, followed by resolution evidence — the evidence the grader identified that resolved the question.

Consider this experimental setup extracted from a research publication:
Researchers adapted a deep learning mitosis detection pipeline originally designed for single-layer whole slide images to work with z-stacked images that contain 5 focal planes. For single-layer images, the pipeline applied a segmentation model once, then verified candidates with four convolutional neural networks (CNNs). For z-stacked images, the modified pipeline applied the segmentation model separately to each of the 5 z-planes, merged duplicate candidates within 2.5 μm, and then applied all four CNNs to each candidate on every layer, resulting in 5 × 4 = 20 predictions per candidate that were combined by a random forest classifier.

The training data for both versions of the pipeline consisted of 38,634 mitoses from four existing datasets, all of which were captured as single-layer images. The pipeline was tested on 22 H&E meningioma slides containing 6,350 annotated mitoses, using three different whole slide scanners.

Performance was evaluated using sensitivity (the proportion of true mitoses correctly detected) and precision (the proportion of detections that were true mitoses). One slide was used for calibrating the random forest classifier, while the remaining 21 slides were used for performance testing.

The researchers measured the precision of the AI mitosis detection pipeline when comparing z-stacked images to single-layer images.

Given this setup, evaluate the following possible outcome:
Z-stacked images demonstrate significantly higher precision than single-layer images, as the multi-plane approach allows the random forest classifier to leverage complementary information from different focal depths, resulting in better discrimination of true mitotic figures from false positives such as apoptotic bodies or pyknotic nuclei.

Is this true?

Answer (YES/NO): NO